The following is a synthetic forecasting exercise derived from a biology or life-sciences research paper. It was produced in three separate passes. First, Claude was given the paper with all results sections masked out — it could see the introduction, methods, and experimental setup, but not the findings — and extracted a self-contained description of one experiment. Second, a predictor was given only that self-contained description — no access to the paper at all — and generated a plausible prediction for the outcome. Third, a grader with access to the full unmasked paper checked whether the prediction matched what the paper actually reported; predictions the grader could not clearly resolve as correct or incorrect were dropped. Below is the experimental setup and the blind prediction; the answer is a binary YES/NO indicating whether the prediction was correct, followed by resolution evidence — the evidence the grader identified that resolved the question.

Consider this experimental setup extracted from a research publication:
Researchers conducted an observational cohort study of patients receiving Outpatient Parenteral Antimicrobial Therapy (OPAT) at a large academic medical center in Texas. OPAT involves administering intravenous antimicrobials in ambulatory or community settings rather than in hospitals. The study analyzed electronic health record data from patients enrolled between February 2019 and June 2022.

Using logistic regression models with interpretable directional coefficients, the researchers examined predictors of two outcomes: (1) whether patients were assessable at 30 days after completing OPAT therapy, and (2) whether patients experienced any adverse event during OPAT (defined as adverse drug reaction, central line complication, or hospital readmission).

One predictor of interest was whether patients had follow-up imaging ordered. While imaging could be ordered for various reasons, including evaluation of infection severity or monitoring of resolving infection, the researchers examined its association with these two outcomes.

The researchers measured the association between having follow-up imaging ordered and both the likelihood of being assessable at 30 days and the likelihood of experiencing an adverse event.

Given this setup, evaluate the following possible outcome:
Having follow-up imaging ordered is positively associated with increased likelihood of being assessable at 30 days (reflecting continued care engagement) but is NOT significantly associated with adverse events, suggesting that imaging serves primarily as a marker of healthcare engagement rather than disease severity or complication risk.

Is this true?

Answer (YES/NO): NO